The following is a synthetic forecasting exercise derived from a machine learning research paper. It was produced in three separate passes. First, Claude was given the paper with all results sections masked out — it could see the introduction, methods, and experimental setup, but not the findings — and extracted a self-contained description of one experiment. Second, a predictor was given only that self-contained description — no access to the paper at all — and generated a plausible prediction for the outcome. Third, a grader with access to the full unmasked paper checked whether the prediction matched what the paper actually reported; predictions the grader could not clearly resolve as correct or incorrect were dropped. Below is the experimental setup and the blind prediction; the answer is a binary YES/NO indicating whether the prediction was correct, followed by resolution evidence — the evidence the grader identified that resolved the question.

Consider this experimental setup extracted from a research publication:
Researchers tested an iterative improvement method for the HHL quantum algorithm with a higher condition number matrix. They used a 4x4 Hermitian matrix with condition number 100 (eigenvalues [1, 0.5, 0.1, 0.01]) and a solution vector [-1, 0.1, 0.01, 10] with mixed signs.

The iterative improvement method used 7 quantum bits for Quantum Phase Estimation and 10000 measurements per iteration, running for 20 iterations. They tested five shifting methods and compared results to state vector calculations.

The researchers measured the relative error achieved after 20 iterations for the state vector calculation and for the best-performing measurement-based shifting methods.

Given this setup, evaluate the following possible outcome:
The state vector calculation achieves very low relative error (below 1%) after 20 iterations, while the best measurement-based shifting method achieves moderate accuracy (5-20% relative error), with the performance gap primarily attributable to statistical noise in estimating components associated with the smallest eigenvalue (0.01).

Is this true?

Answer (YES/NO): NO